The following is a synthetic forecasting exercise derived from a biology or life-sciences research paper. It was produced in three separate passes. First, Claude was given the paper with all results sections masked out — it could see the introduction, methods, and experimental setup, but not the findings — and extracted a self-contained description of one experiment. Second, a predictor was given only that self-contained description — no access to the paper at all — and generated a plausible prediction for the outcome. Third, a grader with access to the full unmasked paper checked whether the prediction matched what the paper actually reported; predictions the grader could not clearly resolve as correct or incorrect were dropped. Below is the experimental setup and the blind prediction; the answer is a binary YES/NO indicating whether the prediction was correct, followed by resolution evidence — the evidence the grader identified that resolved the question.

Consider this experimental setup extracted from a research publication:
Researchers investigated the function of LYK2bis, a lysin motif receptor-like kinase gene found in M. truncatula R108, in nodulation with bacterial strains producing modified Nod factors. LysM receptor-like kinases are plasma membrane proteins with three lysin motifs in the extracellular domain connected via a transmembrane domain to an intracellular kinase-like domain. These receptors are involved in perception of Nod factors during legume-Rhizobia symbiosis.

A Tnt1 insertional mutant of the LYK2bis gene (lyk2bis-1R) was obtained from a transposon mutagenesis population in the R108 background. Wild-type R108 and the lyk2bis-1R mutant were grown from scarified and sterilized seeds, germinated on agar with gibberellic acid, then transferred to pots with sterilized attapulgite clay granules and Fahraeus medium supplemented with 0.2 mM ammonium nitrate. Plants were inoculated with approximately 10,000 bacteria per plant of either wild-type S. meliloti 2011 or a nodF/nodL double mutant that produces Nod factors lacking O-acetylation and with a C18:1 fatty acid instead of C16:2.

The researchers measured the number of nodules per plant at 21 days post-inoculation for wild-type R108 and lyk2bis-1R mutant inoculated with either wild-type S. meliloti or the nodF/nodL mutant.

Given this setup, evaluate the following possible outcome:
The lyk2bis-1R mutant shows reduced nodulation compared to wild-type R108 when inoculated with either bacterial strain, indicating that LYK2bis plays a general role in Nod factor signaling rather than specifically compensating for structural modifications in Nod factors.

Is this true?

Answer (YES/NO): NO